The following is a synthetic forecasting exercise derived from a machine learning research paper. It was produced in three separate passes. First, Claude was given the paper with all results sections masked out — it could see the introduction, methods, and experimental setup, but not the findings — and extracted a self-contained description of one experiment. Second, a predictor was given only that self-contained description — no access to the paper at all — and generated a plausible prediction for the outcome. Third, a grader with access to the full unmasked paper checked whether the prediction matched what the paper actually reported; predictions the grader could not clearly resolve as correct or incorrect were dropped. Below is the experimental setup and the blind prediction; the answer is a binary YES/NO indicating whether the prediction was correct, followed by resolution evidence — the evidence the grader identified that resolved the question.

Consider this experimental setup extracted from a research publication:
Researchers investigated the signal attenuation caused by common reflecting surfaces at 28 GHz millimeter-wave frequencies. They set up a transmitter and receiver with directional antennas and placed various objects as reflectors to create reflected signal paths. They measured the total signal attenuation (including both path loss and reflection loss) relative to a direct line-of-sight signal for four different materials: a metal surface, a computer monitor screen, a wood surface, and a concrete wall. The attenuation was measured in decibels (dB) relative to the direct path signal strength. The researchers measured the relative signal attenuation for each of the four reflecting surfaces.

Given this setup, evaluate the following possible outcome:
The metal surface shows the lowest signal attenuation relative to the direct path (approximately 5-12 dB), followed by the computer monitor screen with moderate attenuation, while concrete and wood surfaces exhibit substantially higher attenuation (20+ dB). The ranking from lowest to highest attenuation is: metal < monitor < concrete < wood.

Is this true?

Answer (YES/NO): NO